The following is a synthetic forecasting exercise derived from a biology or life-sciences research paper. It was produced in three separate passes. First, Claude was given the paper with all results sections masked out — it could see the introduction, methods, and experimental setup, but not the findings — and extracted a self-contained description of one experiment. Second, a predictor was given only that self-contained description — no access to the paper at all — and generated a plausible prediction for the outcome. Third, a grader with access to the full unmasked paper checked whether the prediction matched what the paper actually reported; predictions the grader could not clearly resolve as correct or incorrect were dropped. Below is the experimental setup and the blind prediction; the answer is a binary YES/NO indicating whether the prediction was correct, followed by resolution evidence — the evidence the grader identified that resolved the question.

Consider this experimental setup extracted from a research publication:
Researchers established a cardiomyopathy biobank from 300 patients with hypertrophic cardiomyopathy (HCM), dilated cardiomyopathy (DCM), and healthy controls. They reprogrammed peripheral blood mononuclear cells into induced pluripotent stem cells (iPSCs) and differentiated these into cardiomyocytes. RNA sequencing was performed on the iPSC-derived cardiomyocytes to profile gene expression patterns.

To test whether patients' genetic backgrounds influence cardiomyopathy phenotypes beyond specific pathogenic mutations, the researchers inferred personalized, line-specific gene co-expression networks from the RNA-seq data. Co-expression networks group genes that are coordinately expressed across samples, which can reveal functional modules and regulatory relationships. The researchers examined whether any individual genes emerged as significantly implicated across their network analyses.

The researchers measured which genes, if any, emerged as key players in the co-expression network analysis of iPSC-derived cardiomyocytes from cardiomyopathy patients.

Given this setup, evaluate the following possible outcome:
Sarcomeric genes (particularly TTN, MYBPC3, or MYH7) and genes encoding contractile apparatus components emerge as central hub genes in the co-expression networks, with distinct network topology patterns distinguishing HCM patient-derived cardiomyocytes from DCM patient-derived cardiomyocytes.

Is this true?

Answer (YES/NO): NO